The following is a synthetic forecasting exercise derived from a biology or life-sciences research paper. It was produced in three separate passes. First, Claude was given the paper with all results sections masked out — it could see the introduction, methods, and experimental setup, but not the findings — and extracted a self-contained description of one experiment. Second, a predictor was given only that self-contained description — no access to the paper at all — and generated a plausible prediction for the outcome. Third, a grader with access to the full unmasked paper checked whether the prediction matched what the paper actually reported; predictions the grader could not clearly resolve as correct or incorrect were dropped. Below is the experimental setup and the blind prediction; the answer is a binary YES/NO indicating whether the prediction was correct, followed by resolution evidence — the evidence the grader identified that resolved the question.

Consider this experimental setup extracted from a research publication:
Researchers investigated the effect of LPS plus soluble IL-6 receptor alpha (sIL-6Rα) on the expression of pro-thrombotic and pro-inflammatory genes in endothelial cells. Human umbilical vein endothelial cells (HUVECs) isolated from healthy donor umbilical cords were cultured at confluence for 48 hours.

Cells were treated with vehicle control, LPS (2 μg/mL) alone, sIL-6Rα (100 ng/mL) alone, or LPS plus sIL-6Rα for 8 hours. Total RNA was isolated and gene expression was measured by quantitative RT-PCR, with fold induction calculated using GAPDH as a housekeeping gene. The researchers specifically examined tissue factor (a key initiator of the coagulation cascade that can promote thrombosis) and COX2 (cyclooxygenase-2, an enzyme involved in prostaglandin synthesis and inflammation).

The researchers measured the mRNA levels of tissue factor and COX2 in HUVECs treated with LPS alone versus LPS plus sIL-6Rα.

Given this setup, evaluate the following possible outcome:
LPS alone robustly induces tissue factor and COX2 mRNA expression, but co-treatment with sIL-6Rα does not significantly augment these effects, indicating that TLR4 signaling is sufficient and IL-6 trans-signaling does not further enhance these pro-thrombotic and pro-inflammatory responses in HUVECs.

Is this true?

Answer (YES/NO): NO